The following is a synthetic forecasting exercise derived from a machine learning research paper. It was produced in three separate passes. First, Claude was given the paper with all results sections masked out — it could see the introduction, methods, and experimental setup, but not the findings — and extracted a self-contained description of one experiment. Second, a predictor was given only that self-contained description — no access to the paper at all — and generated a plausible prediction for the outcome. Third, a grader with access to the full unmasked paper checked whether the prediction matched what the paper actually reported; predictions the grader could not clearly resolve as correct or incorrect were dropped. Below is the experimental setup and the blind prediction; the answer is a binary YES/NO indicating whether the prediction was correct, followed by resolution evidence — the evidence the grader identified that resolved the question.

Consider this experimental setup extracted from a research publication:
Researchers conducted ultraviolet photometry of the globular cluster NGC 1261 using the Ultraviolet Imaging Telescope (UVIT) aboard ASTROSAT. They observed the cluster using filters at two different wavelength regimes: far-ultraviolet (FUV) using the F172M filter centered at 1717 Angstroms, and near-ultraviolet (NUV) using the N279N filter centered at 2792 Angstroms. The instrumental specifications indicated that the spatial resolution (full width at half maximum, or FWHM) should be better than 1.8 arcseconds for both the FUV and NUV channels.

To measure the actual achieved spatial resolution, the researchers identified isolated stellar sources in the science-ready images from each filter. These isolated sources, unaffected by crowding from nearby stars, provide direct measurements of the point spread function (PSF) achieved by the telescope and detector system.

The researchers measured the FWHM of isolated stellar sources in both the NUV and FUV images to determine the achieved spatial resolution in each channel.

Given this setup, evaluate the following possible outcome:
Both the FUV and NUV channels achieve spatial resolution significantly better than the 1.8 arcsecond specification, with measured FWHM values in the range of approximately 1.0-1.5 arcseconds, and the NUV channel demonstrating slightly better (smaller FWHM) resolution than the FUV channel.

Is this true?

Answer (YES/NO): YES